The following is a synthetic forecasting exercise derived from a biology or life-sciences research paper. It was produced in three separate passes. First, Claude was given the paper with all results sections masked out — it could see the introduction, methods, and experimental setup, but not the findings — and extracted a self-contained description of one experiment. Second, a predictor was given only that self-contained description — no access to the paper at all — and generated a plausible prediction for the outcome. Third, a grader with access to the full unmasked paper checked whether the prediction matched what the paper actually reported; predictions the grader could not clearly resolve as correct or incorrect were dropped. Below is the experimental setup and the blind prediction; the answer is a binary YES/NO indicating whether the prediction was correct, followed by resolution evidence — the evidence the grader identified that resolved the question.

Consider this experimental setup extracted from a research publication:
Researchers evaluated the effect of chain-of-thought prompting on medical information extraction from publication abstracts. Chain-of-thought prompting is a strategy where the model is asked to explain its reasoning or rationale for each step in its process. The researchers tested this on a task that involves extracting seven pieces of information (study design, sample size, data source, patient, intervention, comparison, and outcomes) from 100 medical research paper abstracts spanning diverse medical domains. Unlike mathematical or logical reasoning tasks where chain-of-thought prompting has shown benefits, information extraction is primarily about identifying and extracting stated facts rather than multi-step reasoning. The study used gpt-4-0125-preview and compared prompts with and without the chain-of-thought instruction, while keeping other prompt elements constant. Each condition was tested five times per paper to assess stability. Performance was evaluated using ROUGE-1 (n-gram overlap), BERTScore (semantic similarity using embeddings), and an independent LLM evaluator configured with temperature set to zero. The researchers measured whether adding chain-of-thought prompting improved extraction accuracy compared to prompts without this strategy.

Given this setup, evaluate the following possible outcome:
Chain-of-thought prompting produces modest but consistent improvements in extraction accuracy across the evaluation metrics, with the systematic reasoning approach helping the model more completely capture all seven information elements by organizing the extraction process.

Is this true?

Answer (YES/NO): NO